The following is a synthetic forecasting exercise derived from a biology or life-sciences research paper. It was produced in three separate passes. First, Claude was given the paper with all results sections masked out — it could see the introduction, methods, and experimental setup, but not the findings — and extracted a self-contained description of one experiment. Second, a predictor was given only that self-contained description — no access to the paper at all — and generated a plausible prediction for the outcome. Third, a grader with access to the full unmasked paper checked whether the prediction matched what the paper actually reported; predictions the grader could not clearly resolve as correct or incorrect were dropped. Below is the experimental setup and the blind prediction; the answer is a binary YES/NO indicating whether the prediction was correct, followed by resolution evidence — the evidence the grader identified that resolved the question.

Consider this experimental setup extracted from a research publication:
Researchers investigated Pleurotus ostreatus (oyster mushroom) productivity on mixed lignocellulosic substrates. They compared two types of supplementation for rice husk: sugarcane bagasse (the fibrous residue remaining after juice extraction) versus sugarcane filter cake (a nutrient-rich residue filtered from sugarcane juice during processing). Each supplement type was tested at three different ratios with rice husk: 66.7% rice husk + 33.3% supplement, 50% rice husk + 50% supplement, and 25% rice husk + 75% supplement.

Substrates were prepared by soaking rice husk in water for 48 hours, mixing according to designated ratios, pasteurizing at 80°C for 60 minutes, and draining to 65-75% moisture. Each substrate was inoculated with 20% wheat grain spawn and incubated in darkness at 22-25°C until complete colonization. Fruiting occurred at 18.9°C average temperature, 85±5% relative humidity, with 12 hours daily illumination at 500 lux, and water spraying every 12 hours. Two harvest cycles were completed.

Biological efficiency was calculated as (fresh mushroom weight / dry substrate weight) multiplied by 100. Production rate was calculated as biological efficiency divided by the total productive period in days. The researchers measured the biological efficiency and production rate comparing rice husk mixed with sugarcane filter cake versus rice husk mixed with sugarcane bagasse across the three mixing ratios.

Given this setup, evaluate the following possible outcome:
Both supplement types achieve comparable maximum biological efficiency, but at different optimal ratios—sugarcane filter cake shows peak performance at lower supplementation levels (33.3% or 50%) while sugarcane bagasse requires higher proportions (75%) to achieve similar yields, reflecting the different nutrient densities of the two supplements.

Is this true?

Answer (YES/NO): NO